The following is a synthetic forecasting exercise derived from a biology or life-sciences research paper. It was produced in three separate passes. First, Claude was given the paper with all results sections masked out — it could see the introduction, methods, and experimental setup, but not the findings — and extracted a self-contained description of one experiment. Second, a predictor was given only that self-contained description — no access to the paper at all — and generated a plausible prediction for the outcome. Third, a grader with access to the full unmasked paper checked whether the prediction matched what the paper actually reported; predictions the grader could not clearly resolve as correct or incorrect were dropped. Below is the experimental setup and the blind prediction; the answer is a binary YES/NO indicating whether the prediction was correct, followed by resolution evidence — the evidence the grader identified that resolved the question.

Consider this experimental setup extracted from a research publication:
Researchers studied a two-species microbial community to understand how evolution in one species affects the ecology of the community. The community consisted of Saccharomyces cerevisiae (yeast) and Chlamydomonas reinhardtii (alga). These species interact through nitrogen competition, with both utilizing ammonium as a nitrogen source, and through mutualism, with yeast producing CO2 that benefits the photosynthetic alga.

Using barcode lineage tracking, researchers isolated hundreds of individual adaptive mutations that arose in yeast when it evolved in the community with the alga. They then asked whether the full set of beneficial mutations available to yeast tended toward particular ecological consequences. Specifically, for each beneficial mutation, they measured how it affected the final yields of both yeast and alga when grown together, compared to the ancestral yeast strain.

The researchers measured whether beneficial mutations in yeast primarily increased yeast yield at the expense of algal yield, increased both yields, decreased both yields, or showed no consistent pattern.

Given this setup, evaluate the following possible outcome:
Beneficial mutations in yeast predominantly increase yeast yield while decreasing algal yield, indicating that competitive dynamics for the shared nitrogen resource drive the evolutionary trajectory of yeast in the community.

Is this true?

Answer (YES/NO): NO